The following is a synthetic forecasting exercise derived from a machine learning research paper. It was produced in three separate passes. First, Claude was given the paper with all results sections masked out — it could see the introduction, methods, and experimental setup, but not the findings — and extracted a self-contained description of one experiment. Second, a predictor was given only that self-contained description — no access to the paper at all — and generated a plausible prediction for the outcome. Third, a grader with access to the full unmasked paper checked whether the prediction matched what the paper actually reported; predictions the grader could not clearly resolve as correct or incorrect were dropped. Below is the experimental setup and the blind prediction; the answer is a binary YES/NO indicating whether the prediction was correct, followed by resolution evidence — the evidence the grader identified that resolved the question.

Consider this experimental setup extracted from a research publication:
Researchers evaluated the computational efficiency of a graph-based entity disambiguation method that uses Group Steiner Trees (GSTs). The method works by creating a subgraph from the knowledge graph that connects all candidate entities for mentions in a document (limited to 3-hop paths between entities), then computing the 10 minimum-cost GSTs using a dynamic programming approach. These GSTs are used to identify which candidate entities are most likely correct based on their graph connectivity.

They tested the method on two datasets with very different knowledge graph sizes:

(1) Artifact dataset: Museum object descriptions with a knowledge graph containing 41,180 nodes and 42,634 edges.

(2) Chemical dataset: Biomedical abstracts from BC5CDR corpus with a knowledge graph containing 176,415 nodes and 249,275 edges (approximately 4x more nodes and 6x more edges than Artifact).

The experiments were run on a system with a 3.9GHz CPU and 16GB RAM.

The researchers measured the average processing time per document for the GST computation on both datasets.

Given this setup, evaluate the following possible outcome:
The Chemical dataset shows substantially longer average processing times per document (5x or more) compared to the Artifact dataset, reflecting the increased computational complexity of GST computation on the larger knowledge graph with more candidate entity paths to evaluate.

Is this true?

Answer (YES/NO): YES